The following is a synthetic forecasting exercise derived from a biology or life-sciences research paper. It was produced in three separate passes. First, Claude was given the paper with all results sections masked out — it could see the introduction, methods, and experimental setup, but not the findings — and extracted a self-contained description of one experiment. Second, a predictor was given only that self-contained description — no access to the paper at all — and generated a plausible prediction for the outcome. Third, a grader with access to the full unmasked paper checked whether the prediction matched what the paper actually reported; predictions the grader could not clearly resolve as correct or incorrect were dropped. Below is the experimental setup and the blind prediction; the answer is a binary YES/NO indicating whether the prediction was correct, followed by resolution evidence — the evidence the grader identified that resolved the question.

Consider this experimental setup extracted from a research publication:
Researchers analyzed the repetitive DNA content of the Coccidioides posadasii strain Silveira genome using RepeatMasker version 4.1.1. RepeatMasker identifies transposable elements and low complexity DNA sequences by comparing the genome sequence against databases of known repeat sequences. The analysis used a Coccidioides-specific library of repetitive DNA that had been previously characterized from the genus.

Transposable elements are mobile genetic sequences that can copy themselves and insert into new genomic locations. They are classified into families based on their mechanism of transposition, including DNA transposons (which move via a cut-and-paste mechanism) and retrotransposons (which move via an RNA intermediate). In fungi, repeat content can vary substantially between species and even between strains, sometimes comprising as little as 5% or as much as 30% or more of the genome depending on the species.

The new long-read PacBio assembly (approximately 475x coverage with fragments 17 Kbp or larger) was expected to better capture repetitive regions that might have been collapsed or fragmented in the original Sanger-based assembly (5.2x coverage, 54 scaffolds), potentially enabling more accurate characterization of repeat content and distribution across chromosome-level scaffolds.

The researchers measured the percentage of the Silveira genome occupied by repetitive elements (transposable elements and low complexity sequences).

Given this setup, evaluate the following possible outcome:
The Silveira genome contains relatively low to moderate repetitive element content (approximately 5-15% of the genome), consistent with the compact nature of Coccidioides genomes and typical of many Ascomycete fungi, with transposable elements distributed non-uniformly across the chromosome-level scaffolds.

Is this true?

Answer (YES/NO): NO